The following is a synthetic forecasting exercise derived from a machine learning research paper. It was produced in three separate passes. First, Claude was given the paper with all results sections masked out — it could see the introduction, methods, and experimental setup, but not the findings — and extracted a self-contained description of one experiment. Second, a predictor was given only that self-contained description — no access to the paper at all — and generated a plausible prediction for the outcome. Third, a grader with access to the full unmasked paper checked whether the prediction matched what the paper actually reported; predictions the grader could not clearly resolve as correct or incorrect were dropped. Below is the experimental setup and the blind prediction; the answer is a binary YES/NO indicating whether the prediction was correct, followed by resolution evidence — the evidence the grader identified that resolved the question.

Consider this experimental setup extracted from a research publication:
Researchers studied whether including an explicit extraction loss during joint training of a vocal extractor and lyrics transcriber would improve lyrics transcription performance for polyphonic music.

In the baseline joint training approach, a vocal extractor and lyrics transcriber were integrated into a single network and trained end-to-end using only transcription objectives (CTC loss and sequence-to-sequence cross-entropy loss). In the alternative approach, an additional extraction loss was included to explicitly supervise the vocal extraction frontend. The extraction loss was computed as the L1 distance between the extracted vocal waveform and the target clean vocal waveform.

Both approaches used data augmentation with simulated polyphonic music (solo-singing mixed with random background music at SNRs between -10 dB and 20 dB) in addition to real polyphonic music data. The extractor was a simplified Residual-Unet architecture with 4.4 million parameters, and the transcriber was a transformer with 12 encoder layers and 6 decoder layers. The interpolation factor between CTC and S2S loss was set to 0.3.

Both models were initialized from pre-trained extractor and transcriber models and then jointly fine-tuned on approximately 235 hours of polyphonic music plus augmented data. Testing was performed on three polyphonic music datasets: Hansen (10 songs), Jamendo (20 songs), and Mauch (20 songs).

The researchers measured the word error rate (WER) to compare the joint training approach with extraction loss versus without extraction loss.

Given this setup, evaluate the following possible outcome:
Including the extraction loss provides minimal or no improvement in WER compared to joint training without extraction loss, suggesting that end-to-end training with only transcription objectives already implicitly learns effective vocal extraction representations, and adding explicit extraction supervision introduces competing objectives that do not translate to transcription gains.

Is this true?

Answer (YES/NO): YES